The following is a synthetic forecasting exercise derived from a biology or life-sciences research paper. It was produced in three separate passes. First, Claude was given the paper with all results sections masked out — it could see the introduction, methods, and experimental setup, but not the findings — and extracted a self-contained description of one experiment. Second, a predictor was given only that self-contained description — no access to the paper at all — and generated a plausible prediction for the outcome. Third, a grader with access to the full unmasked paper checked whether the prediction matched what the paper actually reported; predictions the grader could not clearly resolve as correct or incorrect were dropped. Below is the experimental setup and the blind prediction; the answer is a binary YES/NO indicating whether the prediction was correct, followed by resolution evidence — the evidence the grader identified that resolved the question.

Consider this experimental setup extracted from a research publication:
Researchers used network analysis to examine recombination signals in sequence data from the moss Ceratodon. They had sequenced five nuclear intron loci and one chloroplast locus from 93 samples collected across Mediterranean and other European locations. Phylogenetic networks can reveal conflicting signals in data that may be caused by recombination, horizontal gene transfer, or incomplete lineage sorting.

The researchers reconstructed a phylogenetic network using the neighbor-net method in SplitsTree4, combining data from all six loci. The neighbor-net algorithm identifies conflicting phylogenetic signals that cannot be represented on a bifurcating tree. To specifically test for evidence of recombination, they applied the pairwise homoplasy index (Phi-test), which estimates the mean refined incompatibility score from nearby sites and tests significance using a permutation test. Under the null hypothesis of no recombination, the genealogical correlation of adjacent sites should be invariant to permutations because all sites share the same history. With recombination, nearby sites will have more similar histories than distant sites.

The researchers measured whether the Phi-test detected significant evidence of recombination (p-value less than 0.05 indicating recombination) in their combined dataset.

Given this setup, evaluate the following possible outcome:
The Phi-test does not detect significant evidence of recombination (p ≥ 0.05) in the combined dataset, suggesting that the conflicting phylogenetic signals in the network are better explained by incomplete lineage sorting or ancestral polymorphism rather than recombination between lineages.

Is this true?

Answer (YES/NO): NO